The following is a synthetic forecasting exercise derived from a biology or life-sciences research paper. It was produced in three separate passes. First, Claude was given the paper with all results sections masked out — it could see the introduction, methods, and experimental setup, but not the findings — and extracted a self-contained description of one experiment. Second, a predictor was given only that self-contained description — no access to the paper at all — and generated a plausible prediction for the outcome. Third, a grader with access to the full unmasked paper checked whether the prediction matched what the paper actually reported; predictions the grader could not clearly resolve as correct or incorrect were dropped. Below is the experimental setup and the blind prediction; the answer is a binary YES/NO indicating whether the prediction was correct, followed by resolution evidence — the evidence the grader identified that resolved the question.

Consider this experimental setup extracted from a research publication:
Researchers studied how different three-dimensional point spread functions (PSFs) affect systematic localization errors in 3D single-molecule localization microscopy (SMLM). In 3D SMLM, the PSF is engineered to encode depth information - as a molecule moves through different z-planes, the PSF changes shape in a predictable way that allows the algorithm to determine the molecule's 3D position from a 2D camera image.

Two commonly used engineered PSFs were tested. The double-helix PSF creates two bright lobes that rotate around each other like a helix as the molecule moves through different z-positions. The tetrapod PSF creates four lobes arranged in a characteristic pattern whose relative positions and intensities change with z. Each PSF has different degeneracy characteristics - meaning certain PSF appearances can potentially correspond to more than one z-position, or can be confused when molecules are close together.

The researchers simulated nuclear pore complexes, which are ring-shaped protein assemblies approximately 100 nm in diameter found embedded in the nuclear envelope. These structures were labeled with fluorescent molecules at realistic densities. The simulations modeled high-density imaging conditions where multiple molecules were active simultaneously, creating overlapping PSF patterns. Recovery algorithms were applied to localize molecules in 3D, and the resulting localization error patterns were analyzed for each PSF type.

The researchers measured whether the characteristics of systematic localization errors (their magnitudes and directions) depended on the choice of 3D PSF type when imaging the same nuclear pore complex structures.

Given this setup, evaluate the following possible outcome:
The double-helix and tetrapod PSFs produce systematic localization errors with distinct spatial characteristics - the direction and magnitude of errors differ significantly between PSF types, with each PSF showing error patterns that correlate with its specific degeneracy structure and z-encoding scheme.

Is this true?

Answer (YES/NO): YES